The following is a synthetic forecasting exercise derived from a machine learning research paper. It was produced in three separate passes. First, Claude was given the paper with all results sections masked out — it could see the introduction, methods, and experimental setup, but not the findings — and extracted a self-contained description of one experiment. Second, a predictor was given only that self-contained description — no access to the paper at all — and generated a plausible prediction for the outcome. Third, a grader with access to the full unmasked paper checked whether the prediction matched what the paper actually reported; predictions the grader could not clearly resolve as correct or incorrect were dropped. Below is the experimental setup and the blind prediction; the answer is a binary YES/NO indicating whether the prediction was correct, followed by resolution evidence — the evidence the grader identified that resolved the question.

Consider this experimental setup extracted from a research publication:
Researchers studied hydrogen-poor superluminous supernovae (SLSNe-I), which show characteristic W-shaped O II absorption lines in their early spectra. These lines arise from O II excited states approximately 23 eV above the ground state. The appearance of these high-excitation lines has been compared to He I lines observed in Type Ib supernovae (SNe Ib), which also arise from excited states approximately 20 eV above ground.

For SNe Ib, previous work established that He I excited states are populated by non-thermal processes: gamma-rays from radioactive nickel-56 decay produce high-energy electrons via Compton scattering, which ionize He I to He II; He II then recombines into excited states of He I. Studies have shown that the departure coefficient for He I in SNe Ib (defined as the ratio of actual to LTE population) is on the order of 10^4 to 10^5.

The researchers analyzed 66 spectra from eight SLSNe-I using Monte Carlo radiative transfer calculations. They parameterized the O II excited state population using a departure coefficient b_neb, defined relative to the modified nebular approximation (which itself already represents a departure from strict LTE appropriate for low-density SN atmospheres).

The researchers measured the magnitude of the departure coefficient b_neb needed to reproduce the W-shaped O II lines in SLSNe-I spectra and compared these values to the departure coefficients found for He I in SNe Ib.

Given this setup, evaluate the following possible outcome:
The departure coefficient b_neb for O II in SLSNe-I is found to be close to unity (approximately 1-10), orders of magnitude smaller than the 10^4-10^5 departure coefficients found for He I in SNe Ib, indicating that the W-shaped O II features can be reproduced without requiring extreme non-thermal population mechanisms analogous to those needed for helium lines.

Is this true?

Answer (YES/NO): YES